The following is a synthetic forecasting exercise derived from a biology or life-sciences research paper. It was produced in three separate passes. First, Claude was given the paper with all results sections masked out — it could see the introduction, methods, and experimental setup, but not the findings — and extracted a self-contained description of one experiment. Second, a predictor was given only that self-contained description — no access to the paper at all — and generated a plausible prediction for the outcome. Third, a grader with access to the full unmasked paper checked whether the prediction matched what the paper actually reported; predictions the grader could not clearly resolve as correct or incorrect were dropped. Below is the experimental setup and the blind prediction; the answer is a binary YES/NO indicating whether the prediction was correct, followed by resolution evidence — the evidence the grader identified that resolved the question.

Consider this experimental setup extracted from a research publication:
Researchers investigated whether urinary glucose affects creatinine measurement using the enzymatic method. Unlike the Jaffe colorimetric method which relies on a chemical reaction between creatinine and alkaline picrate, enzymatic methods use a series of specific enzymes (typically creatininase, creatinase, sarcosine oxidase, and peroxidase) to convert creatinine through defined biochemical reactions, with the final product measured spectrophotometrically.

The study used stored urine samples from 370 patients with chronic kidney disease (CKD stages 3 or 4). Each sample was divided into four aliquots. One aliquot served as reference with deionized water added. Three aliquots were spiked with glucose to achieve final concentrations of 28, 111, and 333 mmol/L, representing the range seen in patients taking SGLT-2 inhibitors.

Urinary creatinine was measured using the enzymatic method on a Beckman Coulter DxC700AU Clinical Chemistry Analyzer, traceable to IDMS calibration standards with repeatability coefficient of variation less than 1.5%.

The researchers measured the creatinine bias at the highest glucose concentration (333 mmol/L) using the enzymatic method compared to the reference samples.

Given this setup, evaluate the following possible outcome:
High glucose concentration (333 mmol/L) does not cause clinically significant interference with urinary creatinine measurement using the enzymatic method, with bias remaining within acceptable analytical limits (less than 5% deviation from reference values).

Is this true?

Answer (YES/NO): YES